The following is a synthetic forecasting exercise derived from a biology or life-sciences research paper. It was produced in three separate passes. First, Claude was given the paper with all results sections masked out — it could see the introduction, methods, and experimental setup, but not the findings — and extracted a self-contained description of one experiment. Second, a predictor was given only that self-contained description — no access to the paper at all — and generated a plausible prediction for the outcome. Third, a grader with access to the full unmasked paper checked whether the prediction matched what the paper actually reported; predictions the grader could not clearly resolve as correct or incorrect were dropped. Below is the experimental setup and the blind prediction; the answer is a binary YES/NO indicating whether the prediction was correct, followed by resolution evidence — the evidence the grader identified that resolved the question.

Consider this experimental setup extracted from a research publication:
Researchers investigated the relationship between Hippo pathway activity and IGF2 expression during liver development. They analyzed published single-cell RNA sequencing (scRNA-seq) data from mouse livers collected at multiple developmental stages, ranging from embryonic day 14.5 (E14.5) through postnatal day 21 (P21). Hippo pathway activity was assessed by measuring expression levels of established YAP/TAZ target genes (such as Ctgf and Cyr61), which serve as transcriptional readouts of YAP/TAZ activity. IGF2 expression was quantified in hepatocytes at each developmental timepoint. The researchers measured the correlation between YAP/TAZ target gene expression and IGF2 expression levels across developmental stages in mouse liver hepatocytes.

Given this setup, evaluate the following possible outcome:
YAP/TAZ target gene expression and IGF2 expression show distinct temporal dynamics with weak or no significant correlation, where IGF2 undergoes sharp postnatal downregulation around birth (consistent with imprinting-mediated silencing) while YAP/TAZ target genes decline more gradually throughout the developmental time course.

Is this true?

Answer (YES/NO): NO